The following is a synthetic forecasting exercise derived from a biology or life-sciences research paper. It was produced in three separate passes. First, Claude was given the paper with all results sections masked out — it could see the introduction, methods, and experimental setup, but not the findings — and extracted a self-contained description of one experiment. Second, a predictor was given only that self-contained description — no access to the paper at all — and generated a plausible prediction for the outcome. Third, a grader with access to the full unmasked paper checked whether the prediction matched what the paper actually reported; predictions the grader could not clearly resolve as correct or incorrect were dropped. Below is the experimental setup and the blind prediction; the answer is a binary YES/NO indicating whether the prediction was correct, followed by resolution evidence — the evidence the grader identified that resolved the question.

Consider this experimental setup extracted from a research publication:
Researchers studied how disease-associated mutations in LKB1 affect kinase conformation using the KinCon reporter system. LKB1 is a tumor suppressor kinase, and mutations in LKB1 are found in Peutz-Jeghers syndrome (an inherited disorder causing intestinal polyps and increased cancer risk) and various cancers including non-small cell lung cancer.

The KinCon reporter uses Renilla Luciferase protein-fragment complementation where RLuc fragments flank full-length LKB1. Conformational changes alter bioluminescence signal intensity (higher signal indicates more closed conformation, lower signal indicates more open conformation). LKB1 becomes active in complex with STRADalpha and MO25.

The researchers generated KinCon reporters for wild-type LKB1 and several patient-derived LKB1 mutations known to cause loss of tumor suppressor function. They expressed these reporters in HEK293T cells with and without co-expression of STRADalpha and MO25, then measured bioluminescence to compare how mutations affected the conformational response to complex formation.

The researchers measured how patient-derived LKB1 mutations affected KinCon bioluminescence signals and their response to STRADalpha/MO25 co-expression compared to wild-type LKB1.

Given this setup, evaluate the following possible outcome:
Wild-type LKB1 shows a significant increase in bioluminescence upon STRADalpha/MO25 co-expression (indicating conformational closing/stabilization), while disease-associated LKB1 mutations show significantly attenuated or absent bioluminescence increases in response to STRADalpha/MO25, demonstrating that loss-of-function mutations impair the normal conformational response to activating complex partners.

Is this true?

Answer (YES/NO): NO